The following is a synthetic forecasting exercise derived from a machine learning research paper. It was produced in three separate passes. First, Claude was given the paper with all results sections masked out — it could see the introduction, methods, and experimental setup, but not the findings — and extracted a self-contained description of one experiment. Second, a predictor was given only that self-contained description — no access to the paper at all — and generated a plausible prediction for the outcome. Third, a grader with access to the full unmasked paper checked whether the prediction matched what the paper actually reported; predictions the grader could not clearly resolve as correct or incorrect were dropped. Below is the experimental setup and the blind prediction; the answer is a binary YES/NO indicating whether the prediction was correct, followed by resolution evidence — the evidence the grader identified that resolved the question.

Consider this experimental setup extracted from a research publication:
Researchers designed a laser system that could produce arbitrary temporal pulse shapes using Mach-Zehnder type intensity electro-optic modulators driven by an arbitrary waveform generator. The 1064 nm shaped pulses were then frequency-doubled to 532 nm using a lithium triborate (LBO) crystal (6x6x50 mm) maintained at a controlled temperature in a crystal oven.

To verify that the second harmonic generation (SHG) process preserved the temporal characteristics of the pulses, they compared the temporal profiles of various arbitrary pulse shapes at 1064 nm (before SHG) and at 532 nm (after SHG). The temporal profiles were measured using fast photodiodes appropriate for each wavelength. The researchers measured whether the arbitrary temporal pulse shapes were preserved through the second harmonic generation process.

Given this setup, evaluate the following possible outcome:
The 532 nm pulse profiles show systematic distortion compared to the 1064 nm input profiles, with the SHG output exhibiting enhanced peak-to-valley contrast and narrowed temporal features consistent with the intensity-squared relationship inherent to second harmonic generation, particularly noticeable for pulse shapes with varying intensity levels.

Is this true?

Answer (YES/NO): NO